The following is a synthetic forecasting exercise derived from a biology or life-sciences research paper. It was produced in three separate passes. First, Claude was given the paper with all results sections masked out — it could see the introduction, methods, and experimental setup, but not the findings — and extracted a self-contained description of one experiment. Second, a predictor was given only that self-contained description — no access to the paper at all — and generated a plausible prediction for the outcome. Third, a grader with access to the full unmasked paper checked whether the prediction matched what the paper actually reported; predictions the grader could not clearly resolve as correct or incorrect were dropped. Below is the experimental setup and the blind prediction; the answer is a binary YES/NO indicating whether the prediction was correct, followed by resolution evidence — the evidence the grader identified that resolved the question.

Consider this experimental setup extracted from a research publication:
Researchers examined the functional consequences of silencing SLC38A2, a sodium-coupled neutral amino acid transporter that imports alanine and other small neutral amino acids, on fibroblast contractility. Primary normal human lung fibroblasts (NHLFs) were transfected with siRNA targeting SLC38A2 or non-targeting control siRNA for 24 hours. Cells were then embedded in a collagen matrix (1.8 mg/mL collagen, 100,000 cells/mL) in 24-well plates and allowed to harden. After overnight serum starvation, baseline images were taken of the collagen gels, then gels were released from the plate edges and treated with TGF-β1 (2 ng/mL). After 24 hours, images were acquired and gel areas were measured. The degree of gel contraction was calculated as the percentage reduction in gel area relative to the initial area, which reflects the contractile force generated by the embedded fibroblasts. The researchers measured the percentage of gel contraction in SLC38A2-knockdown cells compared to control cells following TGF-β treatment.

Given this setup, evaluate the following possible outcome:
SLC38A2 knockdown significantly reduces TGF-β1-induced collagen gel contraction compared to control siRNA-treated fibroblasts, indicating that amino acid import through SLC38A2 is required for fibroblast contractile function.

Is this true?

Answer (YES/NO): YES